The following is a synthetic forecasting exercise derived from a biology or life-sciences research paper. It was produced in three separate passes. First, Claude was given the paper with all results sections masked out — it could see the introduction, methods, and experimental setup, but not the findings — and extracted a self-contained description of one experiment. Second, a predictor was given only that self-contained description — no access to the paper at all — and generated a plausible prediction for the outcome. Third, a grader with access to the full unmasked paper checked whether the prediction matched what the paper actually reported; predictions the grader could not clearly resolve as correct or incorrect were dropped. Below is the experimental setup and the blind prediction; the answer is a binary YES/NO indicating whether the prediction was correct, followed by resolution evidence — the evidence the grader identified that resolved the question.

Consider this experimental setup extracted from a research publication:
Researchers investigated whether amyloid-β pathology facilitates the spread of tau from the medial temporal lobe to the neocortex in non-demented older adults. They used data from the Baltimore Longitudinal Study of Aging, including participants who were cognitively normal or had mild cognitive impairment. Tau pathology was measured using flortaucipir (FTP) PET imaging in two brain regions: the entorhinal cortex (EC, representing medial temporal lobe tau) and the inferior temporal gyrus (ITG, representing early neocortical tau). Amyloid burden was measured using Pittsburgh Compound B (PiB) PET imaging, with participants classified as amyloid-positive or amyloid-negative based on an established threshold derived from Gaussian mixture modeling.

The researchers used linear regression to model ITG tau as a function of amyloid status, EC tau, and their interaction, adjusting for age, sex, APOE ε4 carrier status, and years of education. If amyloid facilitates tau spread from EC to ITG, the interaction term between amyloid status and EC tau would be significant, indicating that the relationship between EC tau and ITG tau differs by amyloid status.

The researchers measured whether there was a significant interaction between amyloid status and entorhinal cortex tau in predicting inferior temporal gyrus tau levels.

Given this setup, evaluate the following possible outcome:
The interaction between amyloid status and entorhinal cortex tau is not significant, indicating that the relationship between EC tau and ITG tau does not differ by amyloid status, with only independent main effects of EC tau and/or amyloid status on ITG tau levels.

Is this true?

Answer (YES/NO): NO